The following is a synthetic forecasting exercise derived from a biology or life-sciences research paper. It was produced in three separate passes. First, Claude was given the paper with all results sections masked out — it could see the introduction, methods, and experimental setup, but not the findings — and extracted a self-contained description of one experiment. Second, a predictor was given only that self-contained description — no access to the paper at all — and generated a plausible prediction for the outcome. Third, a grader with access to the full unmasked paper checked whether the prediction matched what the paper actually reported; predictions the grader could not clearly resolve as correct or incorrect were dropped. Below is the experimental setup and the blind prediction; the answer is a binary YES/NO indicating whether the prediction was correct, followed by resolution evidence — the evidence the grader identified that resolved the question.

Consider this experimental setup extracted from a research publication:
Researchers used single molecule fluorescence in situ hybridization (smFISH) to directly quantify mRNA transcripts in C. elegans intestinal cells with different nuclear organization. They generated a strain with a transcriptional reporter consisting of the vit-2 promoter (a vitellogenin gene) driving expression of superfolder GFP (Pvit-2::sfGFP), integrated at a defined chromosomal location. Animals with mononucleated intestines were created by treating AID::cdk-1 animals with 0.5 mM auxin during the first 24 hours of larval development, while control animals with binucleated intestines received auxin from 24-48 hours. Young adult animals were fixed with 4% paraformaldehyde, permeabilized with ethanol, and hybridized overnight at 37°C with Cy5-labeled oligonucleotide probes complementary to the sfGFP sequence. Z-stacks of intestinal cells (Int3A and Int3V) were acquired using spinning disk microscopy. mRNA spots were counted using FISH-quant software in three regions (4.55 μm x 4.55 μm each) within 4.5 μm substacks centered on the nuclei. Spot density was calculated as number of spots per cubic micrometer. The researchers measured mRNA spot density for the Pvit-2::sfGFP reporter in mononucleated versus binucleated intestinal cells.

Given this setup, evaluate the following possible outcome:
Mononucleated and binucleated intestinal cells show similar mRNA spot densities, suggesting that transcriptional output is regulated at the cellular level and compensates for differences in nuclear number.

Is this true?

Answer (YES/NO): NO